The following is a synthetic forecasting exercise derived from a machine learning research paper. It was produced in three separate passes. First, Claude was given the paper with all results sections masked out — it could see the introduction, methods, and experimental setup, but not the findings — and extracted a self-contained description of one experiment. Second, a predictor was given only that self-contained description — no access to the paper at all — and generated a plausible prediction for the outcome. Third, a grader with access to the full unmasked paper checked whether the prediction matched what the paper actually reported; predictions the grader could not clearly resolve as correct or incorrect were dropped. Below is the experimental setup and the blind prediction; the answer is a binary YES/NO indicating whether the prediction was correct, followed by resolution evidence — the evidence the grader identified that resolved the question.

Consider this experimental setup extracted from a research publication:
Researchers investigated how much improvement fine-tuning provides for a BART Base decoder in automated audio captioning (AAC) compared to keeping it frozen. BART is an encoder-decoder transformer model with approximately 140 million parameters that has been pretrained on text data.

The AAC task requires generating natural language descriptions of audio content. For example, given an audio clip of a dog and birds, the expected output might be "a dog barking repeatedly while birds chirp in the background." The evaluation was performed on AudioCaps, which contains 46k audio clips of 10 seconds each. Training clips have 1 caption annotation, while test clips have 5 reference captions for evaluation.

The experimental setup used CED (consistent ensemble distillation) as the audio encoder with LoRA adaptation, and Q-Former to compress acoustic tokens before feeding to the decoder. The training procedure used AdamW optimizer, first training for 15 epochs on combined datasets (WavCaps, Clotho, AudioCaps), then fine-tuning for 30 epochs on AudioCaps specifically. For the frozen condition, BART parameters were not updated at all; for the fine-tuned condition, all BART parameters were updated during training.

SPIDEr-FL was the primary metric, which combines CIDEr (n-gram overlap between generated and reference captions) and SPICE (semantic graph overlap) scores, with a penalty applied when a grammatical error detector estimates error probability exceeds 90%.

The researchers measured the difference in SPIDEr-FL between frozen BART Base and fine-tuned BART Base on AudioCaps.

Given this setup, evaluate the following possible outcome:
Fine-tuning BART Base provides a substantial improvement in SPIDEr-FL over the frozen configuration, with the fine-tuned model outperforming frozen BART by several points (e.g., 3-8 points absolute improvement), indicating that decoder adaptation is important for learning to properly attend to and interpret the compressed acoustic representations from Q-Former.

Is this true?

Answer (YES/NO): NO